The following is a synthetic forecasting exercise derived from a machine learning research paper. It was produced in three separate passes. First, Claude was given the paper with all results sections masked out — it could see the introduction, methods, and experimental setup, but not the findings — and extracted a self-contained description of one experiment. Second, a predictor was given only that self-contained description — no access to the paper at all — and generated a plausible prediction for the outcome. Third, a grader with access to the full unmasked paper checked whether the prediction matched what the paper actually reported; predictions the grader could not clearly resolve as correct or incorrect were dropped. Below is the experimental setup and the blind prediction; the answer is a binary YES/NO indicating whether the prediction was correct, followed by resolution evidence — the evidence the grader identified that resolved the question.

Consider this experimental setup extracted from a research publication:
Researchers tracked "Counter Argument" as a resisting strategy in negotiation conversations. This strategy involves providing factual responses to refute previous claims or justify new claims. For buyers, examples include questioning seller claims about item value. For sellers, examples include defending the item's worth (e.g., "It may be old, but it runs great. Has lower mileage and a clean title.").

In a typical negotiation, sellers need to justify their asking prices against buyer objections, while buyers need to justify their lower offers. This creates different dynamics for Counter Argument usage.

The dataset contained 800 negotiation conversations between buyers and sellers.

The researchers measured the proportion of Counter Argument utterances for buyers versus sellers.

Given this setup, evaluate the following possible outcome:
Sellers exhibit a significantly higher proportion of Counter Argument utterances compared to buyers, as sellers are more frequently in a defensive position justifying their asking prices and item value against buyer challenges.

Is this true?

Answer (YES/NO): YES